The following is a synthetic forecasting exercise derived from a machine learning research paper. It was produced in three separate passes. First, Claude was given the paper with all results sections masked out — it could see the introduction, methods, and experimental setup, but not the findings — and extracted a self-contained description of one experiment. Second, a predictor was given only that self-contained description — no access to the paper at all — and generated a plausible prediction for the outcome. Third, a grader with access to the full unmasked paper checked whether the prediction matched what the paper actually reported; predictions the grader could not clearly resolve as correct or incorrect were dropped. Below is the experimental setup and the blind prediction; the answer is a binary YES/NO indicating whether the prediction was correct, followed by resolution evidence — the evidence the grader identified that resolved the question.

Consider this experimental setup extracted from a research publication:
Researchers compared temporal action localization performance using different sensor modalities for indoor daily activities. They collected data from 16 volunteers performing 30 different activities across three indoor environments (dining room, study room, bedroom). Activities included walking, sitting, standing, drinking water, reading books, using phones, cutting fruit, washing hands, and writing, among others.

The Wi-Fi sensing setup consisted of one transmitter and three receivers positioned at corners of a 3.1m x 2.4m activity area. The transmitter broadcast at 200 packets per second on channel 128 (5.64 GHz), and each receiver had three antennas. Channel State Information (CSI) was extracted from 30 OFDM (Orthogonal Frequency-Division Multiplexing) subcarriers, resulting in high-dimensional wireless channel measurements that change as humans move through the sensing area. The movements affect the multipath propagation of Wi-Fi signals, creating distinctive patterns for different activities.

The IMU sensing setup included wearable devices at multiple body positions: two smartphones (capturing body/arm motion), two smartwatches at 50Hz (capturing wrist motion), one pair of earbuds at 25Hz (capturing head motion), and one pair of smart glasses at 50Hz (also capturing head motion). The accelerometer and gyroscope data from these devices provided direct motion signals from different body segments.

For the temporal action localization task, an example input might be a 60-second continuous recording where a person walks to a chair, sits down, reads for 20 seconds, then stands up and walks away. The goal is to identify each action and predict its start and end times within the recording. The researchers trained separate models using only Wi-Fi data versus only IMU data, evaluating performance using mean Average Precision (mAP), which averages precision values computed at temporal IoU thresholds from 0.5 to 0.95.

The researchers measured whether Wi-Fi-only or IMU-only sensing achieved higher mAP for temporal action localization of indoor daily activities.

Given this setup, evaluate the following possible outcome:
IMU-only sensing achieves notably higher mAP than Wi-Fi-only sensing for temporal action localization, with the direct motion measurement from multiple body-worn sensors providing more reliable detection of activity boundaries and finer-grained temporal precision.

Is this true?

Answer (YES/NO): YES